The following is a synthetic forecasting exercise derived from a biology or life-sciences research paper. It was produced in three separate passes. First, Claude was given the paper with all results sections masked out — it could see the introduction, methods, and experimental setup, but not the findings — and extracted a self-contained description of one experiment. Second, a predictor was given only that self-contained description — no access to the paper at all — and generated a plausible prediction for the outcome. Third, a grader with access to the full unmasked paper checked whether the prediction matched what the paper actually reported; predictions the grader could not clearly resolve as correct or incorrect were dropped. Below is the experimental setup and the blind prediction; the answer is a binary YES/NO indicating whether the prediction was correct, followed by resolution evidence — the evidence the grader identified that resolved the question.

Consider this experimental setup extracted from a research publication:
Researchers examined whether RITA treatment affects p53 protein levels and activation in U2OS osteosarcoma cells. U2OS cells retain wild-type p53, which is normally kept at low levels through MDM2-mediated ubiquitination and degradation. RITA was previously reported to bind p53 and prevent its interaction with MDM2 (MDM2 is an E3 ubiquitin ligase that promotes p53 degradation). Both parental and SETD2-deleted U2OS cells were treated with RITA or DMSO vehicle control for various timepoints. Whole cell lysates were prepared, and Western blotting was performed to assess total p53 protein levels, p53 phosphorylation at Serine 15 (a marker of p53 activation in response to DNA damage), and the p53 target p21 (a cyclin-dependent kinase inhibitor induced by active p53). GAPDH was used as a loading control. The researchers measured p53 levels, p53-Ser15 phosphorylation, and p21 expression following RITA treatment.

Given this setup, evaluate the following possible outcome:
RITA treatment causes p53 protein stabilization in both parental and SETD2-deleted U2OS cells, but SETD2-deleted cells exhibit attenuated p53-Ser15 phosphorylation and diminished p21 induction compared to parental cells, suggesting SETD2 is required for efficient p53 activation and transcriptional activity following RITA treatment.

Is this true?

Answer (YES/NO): NO